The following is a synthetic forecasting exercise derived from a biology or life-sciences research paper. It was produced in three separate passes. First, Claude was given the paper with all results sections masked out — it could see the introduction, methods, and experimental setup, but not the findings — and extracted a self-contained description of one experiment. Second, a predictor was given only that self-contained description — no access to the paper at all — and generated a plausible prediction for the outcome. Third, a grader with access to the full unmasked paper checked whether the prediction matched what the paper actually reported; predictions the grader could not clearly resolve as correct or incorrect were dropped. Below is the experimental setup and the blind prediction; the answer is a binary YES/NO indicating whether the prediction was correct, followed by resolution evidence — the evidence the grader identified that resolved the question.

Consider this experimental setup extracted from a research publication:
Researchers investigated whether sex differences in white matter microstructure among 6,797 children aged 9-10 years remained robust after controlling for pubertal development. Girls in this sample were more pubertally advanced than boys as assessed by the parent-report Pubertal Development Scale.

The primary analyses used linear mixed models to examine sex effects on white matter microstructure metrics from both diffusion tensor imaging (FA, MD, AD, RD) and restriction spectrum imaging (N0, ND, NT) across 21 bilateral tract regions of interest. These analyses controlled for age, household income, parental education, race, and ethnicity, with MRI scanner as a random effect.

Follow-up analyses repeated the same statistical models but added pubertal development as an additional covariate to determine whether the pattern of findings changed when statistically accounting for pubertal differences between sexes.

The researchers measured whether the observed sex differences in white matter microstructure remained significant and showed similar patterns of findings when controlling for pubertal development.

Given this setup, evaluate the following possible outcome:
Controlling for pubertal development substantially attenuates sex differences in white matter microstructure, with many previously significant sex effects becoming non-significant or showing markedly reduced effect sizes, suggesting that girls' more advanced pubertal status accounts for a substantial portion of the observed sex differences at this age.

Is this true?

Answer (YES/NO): NO